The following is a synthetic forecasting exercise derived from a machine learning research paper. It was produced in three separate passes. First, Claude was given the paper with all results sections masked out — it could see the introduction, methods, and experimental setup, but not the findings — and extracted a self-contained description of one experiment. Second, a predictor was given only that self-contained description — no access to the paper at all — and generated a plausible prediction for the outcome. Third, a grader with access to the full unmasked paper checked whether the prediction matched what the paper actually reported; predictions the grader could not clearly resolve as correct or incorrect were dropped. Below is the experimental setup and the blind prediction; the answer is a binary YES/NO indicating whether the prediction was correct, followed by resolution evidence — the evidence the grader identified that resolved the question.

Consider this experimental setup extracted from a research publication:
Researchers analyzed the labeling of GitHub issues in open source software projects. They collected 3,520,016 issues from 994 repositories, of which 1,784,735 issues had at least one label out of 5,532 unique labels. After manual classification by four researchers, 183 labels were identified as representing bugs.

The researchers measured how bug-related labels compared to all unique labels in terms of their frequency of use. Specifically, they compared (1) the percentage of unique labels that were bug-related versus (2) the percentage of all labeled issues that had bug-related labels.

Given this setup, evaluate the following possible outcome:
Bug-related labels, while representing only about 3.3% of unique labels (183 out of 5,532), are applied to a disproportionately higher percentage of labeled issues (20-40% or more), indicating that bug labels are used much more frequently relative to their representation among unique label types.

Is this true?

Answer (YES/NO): YES